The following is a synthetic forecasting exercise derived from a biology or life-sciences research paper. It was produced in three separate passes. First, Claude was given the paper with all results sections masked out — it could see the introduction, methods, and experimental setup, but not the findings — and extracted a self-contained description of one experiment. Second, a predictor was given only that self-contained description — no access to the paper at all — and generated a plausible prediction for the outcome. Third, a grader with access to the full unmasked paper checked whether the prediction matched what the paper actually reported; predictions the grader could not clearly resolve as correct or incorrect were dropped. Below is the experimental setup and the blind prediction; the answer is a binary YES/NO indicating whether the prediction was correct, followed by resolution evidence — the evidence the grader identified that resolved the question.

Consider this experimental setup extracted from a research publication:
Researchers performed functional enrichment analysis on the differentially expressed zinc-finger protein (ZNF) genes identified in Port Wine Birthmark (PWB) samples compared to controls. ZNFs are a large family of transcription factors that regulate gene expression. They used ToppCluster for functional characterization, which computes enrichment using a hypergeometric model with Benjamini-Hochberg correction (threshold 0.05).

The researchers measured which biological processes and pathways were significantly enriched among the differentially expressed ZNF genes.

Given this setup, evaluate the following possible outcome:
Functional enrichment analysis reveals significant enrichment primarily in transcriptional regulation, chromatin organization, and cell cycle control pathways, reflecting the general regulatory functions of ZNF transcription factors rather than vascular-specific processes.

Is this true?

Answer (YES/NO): NO